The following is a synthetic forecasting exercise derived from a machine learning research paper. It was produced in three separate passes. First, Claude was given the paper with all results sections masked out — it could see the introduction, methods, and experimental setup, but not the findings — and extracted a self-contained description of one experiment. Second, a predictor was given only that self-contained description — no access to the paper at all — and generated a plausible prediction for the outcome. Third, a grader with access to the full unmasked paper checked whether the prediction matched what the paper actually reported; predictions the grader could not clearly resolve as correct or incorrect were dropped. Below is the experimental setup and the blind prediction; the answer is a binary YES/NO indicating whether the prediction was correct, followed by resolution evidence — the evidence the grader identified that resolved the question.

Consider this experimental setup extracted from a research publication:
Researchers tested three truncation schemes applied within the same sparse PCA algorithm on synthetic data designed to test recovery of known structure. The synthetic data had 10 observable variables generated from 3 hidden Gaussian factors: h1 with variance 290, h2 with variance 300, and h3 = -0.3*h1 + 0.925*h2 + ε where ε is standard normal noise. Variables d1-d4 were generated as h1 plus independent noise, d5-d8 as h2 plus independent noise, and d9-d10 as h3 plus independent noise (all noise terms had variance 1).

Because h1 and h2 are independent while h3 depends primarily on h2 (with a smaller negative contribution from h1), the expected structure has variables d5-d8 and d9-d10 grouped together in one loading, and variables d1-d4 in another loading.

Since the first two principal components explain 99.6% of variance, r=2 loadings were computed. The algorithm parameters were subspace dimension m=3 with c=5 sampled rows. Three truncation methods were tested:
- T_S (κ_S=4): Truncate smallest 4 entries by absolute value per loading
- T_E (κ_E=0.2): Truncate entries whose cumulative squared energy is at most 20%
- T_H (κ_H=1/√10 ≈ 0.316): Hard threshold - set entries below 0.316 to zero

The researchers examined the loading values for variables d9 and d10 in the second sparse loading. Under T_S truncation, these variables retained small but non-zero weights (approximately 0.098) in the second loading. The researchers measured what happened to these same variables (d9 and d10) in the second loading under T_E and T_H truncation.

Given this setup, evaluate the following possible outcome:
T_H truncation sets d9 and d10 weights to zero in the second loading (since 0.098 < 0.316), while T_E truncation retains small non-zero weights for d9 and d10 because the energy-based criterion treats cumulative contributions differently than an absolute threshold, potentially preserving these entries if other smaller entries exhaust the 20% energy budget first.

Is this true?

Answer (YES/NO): NO